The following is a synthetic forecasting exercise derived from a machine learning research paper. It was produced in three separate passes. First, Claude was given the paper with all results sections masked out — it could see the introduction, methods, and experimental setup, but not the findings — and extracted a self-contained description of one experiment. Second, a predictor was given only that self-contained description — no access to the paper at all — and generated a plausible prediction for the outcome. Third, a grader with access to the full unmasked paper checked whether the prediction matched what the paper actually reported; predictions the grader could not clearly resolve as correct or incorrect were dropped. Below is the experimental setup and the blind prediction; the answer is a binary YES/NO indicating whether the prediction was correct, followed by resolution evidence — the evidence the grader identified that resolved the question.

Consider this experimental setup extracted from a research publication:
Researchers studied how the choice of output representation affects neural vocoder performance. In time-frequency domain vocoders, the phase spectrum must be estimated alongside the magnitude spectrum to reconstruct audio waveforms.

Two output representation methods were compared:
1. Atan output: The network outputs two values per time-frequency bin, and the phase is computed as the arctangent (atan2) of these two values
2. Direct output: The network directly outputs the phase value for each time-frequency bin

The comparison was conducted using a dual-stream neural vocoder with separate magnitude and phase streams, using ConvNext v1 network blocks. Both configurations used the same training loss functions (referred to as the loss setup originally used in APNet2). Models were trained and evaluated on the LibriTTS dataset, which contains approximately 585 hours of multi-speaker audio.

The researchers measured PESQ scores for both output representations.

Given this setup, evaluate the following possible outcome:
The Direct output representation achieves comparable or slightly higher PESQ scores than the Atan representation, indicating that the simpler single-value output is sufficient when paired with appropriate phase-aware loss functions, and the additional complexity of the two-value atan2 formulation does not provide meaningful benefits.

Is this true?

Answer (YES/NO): NO